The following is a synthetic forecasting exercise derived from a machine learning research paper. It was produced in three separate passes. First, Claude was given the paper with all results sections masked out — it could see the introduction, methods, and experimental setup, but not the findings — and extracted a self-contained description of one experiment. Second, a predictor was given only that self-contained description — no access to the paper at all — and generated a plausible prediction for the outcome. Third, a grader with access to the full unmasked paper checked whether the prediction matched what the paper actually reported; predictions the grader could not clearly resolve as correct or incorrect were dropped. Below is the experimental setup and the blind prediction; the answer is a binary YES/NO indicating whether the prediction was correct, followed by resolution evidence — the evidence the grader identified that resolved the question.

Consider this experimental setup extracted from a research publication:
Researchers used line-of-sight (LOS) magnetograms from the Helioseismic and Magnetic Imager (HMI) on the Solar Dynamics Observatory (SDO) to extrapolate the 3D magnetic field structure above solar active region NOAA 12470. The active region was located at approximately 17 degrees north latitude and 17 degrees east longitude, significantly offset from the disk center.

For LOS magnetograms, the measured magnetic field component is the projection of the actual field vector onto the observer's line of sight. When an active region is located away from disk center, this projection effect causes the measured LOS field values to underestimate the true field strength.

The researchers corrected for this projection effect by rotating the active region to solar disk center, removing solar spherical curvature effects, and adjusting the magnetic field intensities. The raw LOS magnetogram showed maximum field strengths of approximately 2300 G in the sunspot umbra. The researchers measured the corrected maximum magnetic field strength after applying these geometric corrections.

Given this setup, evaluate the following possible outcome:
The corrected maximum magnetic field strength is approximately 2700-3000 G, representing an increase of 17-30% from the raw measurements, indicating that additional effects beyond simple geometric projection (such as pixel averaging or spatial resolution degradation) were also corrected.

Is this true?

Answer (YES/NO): NO